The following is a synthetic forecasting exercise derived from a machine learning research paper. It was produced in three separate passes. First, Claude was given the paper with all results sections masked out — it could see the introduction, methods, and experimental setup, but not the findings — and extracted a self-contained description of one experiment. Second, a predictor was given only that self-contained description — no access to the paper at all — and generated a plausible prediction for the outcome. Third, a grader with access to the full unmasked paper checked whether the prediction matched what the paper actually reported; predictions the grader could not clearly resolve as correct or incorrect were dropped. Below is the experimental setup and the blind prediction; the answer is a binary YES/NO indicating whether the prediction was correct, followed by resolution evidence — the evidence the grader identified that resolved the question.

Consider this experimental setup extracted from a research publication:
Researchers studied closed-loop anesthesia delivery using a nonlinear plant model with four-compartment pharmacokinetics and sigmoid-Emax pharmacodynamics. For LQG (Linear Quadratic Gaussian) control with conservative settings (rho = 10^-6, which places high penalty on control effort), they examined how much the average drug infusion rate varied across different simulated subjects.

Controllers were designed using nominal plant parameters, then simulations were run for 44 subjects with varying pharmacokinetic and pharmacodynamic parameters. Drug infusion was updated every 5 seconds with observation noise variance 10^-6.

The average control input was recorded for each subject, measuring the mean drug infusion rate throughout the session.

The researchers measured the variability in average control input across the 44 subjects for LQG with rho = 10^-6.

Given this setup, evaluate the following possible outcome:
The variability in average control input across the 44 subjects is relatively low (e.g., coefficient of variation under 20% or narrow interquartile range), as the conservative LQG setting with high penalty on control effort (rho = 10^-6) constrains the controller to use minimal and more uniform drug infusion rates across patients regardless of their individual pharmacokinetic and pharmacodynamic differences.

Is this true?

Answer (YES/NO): YES